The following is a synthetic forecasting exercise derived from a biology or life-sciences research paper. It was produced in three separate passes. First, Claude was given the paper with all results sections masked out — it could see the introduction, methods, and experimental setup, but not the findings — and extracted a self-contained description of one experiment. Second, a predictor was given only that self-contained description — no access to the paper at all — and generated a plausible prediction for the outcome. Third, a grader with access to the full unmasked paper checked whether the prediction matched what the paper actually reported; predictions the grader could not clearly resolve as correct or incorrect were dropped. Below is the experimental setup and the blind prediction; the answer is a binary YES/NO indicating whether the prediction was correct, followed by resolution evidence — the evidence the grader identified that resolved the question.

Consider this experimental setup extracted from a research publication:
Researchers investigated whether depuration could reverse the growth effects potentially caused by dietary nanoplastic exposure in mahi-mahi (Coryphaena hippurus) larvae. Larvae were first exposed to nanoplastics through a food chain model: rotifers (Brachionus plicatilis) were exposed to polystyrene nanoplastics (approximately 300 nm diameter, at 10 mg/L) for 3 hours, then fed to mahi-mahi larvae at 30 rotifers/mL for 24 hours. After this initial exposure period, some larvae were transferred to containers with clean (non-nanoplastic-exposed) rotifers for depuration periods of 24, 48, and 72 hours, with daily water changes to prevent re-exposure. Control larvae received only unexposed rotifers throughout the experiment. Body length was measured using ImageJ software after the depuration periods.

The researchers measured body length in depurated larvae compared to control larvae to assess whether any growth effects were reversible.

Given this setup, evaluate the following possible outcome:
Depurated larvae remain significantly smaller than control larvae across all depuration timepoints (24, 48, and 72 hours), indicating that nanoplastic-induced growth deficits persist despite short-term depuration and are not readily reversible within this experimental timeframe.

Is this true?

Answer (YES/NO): NO